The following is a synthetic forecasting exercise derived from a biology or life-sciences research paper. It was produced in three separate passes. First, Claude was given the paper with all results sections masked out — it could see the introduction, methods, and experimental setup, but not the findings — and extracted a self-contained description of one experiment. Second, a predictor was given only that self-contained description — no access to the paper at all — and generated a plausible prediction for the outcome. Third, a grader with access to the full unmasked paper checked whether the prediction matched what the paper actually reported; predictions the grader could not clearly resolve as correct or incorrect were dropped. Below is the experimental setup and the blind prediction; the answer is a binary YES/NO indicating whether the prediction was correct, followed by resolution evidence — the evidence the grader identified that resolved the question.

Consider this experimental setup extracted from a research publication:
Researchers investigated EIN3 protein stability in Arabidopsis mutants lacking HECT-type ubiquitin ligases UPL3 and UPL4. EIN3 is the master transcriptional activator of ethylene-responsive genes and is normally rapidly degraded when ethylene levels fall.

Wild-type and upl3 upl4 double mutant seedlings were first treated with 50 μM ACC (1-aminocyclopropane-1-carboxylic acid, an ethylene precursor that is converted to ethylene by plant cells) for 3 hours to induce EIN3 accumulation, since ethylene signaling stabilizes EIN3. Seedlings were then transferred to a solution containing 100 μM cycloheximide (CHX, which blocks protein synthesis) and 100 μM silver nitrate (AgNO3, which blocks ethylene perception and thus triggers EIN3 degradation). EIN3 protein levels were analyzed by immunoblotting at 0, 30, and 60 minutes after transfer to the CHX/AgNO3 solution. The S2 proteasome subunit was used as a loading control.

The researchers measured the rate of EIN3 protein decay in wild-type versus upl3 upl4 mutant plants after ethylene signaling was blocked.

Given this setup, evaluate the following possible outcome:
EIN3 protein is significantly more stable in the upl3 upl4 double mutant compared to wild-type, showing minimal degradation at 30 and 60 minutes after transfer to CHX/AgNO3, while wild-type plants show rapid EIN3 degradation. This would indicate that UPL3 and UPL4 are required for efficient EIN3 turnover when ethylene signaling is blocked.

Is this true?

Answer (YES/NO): YES